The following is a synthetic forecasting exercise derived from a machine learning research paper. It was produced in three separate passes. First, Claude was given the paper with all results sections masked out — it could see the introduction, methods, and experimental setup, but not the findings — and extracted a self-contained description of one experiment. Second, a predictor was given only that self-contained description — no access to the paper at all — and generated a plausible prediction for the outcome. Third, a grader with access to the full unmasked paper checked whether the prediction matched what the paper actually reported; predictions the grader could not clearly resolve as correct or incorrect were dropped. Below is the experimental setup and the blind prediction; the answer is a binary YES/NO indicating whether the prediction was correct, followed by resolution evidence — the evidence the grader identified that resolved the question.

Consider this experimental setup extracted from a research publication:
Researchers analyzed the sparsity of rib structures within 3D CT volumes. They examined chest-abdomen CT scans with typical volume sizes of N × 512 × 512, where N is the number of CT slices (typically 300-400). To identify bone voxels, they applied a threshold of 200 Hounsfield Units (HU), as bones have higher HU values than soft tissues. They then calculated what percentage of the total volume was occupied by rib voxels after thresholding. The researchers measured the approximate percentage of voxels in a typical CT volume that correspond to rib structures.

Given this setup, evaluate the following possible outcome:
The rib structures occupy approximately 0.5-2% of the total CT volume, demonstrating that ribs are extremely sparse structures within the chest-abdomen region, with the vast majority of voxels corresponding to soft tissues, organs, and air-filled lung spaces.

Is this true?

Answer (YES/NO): NO